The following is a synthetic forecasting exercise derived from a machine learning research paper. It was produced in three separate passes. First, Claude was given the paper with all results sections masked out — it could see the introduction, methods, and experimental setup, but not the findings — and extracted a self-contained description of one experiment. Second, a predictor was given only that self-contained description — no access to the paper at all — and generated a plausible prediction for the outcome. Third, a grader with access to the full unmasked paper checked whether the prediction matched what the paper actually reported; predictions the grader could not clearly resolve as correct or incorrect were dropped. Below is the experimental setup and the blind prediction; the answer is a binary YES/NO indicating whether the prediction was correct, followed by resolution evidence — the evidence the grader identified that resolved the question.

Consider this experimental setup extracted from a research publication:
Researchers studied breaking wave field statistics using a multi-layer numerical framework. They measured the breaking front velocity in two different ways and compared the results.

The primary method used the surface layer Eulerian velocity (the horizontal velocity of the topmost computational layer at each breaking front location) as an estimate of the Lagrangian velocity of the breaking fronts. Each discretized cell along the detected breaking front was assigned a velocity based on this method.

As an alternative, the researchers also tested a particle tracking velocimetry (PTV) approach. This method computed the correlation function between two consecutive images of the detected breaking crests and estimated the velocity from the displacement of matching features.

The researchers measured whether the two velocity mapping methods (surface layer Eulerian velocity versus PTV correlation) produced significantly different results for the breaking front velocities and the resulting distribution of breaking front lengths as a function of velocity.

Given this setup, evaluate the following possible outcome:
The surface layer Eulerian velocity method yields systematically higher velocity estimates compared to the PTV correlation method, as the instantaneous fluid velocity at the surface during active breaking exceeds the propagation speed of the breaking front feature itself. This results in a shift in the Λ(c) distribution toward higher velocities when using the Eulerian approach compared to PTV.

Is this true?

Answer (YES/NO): NO